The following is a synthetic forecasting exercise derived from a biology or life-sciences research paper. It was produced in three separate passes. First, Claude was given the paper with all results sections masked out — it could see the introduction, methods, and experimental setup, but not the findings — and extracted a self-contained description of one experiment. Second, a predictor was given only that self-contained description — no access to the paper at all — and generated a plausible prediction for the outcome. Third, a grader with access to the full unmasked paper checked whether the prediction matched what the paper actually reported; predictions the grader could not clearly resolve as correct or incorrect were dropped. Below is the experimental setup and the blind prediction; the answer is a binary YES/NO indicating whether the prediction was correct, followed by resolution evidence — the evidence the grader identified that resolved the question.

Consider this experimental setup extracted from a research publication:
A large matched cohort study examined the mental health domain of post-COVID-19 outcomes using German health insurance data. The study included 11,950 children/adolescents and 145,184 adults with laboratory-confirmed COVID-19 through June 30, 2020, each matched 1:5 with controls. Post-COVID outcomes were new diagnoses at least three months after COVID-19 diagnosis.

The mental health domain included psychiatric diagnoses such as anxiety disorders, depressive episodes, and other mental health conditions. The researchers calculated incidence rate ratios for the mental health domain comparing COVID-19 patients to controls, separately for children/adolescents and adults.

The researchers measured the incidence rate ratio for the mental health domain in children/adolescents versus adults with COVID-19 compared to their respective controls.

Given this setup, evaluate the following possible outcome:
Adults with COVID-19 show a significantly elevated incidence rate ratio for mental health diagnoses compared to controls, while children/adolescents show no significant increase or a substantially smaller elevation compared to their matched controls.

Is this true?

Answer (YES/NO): NO